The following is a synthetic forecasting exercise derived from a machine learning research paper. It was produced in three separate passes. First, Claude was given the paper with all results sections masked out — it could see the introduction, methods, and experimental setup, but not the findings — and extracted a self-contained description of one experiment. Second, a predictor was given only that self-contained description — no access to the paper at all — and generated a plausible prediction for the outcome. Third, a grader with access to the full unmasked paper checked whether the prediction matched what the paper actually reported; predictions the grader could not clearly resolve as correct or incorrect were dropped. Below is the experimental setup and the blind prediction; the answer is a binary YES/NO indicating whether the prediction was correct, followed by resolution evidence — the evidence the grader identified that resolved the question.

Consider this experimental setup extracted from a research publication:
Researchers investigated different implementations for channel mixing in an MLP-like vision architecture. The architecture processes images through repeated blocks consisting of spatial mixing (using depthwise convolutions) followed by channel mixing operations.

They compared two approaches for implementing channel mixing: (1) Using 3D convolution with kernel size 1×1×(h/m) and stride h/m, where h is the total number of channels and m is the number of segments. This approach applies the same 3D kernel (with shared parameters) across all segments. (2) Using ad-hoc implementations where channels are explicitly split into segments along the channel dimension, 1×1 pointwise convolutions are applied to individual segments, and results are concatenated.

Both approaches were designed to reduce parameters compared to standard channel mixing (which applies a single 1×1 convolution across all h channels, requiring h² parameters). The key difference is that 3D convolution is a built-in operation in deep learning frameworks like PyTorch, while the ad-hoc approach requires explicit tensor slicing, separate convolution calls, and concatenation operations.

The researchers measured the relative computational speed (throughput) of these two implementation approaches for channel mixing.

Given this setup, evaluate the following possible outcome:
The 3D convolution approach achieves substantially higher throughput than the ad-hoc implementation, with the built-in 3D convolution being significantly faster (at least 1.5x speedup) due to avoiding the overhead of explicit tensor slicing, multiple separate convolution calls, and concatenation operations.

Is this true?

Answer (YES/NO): NO